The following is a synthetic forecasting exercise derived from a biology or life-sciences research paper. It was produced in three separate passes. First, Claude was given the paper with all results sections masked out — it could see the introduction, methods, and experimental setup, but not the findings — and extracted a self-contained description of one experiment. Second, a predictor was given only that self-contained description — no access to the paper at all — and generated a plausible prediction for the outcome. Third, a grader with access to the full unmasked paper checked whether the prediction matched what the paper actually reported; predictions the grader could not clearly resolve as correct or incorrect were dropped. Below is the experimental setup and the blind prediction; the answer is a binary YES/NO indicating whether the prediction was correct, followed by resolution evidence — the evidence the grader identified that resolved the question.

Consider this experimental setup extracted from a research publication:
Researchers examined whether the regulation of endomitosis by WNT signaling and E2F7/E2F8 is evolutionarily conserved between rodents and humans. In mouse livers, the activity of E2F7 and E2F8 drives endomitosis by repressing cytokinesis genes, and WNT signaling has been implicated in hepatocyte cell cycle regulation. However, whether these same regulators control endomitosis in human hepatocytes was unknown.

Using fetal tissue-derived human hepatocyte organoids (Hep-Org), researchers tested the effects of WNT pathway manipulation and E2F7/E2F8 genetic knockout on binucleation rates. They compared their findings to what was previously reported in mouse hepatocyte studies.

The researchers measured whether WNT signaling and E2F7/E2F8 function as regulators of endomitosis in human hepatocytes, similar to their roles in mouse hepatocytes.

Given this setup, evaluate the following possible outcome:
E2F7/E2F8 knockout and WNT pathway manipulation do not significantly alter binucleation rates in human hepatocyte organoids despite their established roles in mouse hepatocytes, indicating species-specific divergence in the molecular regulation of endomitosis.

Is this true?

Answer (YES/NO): NO